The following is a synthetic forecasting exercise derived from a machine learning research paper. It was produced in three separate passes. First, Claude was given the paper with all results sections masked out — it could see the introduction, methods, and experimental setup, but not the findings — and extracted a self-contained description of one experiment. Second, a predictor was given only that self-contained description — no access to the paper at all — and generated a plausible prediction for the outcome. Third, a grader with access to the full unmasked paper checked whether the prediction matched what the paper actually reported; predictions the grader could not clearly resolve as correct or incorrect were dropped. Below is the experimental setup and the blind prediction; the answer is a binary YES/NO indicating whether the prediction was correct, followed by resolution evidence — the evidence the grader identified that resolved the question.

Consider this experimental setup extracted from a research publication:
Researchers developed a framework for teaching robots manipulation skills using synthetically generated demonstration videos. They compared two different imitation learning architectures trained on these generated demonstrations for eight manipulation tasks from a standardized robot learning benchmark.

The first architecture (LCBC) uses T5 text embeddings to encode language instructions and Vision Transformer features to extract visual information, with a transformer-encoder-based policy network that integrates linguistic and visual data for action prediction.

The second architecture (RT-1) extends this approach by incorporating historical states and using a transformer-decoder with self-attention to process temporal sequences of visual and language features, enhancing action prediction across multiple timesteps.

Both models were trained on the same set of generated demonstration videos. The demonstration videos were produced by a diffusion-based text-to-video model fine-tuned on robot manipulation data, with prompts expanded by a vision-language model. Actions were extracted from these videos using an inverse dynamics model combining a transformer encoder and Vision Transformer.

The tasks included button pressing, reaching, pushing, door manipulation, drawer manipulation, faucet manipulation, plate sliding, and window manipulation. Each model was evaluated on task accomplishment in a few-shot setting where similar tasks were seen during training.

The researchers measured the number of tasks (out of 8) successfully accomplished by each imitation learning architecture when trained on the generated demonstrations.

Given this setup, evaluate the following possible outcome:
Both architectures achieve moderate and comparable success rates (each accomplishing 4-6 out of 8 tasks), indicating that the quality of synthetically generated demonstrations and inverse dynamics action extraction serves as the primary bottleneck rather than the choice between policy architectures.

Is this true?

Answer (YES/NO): NO